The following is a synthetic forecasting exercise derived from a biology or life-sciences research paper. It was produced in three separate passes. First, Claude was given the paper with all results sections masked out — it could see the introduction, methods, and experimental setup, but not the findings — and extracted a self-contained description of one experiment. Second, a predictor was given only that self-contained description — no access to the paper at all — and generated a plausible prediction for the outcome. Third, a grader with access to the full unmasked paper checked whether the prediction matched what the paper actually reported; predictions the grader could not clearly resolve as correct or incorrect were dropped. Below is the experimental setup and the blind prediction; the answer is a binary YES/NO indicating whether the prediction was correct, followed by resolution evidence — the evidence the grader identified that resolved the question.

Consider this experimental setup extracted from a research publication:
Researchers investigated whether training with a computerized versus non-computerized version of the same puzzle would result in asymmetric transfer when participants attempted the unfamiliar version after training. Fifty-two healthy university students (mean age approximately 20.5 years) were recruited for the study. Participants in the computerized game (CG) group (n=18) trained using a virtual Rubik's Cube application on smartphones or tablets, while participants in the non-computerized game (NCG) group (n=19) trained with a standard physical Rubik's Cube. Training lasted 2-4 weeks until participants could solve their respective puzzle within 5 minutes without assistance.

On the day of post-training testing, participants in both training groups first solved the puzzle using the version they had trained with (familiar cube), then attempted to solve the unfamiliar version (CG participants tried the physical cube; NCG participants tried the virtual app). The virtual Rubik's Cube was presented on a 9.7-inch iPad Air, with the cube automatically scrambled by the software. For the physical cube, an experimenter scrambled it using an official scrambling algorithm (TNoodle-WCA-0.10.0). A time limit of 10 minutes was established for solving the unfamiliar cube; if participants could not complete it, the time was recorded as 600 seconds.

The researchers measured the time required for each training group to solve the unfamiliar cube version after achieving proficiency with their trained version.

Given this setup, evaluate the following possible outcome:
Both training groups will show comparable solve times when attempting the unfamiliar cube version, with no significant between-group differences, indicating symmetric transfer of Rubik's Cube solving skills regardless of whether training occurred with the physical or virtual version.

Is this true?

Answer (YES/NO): NO